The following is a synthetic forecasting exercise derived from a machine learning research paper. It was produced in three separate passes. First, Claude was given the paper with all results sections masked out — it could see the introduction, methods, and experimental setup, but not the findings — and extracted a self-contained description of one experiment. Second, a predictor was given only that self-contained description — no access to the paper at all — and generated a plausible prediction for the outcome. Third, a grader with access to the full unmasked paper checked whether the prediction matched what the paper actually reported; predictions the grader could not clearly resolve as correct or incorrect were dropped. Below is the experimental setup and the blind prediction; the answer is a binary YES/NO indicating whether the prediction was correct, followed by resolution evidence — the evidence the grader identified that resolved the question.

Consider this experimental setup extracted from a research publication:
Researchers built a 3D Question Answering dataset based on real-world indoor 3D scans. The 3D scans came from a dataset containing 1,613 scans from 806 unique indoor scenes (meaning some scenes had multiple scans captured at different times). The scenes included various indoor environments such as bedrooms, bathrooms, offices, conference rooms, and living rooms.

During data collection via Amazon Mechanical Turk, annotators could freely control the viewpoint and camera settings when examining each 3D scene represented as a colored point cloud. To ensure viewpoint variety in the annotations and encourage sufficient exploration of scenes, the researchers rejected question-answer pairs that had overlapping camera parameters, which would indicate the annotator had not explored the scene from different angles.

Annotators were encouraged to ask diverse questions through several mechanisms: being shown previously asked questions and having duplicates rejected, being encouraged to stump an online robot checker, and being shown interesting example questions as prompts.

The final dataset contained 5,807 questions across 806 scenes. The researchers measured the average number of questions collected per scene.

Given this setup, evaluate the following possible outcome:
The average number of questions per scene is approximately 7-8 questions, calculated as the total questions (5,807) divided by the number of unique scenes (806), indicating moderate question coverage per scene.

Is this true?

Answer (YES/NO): YES